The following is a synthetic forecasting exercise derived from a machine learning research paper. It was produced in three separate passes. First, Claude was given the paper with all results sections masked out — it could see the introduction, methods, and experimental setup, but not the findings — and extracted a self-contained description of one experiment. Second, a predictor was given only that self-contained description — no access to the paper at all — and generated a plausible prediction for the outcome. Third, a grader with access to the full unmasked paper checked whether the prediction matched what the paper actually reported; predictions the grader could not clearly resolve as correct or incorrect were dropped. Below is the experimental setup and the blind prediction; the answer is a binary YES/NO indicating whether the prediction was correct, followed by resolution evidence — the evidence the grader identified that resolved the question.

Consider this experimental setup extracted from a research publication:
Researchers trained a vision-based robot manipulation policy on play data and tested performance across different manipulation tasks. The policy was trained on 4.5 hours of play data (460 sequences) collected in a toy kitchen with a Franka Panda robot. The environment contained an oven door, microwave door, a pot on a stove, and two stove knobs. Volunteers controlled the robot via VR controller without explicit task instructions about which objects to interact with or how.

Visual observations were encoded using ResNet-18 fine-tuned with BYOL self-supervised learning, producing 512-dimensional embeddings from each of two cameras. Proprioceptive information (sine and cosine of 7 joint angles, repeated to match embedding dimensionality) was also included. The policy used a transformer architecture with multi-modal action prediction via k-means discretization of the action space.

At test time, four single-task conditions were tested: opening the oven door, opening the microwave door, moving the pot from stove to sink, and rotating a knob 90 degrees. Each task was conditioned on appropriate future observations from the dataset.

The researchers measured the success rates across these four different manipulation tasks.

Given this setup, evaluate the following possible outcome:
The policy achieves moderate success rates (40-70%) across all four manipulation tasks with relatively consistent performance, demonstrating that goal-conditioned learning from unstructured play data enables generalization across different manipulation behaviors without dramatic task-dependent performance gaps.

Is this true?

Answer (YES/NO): NO